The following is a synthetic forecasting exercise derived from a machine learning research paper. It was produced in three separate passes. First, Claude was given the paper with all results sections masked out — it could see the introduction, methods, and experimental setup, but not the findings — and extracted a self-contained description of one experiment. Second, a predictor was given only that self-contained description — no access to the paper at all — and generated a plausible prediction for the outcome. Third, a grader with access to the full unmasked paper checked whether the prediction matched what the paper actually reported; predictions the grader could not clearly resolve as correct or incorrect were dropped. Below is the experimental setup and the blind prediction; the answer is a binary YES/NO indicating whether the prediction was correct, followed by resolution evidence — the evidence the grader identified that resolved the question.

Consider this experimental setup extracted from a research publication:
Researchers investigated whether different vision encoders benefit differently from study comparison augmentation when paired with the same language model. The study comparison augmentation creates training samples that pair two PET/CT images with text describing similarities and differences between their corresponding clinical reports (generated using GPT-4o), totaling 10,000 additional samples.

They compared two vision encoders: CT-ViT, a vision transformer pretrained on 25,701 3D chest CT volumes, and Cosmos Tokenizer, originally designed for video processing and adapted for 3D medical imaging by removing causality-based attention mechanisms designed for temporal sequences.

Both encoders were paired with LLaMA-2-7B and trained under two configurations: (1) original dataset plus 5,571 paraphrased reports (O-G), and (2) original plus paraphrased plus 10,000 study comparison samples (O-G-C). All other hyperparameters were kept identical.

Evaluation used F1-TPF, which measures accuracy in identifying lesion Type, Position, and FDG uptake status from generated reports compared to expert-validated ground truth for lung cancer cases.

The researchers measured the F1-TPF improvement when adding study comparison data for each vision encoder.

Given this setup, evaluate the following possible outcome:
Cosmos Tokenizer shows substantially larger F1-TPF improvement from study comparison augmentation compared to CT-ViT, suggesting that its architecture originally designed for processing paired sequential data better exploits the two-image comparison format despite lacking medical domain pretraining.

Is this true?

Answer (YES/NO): YES